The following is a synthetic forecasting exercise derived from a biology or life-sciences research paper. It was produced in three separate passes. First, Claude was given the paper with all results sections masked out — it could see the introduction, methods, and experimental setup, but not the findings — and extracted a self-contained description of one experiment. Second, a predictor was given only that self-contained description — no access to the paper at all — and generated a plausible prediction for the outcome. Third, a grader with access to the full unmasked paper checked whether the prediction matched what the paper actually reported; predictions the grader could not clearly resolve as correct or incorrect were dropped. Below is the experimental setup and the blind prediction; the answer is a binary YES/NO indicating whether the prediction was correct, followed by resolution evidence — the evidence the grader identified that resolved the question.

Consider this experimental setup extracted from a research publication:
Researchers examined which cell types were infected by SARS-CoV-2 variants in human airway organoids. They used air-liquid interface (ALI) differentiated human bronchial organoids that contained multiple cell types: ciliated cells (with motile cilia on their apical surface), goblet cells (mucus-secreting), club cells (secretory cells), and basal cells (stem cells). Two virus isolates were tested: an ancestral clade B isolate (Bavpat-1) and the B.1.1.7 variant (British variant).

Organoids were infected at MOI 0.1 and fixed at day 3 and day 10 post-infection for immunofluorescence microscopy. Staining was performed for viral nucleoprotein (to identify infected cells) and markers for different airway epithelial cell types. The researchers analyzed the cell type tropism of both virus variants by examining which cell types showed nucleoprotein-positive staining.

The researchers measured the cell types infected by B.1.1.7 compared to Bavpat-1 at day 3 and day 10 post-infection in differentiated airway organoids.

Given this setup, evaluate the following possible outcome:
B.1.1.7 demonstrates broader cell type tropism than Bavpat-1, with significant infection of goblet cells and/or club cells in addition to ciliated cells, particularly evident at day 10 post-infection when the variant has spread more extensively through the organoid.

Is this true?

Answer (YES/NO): NO